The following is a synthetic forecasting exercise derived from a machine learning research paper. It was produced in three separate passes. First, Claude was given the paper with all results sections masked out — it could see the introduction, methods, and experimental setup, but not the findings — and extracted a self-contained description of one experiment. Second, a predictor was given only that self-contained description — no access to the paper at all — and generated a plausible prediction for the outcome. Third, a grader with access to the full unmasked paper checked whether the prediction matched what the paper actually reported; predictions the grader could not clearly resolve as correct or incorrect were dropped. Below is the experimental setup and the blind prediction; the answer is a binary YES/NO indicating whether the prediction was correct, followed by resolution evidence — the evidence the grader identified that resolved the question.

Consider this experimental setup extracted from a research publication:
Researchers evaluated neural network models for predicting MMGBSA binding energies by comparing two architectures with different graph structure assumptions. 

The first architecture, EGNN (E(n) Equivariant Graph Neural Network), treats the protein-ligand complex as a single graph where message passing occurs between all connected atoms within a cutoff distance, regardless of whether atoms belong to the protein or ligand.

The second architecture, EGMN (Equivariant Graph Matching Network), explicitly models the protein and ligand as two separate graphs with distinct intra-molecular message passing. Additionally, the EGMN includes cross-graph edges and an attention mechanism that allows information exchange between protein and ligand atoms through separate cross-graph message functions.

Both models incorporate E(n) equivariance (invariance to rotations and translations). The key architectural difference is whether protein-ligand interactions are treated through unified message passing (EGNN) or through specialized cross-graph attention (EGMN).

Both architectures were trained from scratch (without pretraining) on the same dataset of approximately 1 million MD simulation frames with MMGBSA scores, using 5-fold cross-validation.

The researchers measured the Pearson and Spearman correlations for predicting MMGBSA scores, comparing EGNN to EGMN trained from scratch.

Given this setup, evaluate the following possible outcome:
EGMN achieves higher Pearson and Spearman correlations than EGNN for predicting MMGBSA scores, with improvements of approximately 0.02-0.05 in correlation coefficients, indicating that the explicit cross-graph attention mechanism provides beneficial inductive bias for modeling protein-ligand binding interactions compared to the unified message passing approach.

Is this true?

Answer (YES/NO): NO